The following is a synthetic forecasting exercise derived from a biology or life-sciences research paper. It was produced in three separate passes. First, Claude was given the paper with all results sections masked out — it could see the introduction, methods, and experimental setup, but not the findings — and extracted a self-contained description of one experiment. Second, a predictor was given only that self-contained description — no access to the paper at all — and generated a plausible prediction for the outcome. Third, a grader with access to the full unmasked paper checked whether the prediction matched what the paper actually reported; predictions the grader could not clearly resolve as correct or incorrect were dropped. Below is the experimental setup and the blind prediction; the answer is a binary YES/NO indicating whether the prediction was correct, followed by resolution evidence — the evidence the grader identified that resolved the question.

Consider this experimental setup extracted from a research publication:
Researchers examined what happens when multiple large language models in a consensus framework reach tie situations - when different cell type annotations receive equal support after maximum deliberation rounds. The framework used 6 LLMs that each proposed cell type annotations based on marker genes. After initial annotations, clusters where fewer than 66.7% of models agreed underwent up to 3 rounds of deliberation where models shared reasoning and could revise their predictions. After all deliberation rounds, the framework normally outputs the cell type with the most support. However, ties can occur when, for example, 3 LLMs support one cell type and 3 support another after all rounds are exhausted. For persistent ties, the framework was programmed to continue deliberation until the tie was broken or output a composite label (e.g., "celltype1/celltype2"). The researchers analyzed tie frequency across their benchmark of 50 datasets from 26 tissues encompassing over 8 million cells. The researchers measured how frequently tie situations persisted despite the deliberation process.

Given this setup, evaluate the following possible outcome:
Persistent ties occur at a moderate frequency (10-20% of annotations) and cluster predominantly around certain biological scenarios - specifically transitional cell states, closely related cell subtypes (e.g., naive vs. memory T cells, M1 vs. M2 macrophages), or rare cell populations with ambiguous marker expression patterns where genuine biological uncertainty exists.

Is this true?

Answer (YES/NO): NO